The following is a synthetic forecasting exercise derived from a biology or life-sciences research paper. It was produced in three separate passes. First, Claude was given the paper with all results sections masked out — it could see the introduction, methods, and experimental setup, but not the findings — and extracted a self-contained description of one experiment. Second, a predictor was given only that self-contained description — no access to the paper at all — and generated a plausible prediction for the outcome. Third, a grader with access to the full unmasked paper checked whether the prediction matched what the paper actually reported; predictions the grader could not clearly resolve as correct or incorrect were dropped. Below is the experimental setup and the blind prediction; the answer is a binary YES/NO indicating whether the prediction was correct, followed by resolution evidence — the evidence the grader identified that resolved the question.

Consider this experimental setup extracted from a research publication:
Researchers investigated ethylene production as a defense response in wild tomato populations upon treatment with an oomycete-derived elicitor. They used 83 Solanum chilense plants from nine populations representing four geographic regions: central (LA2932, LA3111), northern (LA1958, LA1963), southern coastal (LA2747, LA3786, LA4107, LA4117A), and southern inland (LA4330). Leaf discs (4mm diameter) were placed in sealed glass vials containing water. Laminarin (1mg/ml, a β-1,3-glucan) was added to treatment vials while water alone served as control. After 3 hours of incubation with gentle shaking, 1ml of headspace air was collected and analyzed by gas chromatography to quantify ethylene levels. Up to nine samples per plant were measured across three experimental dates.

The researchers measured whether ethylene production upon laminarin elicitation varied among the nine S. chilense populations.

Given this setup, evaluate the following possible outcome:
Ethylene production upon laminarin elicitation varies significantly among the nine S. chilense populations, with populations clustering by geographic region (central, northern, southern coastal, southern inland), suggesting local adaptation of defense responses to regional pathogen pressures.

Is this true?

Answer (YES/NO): NO